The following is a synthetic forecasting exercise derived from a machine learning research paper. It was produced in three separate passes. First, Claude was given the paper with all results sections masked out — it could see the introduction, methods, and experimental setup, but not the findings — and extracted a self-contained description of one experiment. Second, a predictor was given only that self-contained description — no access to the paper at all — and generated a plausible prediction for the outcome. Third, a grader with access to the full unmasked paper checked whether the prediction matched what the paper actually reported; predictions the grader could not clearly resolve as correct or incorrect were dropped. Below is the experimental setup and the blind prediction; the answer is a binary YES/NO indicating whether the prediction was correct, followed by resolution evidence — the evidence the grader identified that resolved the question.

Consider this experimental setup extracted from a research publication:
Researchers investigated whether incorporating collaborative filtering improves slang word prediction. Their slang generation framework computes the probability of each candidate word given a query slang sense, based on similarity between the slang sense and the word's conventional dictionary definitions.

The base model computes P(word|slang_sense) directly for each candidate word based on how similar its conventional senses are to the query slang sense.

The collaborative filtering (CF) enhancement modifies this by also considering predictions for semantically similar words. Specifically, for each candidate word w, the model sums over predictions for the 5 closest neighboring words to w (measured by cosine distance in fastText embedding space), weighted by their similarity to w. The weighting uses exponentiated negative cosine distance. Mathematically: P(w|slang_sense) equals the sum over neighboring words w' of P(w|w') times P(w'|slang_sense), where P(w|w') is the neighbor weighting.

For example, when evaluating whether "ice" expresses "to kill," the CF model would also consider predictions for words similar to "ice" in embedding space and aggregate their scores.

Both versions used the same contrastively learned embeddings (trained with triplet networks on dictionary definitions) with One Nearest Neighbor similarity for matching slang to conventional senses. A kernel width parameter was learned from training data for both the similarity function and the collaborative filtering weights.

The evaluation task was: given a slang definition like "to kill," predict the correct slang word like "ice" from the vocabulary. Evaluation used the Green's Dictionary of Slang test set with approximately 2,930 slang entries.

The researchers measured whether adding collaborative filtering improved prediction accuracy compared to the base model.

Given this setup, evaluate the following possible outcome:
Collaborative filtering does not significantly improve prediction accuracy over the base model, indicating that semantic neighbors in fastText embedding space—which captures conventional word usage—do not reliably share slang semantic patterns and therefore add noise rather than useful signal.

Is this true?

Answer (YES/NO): NO